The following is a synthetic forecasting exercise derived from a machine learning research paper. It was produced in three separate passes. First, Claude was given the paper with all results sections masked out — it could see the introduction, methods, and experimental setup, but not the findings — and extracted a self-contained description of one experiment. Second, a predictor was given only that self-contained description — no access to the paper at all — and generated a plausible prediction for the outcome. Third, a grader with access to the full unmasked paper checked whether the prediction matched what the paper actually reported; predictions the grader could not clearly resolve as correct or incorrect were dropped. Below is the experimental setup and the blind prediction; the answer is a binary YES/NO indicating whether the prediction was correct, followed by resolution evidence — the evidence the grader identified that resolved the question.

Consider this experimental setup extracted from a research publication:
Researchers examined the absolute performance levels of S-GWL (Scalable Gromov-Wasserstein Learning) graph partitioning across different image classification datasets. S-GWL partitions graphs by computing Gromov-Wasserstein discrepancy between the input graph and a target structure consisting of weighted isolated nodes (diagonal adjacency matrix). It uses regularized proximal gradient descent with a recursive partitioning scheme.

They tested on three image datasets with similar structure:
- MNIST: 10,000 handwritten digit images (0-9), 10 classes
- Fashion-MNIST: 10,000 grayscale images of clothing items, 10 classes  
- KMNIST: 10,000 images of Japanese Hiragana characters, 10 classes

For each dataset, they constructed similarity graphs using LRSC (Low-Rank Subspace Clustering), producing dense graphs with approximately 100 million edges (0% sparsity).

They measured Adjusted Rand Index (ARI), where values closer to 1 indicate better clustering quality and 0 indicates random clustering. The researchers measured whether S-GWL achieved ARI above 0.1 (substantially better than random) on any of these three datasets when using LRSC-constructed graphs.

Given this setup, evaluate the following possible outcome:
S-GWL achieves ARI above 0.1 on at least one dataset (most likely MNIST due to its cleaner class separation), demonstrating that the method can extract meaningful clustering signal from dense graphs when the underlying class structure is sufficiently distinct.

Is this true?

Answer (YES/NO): NO